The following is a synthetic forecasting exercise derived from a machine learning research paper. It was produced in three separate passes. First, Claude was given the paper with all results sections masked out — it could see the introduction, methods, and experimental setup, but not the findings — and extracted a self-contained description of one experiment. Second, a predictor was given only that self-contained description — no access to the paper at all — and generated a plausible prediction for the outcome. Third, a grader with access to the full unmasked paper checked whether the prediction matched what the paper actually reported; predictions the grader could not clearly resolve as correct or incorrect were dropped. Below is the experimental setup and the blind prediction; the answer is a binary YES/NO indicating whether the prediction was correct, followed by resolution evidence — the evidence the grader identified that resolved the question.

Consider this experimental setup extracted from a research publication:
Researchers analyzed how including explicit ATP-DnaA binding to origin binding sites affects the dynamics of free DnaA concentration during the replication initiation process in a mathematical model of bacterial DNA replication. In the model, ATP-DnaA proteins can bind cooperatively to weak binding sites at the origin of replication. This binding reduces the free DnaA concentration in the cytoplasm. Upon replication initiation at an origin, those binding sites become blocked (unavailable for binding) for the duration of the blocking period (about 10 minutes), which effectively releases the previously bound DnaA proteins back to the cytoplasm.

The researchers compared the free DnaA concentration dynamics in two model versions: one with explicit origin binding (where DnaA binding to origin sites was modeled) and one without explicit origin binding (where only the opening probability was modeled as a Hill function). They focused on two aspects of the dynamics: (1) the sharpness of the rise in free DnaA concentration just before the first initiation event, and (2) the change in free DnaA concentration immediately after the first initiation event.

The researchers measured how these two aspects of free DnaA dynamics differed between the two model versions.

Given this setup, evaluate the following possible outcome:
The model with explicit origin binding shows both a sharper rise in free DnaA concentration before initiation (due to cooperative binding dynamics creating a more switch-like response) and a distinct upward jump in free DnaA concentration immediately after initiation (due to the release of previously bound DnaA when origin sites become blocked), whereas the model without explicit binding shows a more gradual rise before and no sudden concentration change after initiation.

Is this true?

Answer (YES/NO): NO